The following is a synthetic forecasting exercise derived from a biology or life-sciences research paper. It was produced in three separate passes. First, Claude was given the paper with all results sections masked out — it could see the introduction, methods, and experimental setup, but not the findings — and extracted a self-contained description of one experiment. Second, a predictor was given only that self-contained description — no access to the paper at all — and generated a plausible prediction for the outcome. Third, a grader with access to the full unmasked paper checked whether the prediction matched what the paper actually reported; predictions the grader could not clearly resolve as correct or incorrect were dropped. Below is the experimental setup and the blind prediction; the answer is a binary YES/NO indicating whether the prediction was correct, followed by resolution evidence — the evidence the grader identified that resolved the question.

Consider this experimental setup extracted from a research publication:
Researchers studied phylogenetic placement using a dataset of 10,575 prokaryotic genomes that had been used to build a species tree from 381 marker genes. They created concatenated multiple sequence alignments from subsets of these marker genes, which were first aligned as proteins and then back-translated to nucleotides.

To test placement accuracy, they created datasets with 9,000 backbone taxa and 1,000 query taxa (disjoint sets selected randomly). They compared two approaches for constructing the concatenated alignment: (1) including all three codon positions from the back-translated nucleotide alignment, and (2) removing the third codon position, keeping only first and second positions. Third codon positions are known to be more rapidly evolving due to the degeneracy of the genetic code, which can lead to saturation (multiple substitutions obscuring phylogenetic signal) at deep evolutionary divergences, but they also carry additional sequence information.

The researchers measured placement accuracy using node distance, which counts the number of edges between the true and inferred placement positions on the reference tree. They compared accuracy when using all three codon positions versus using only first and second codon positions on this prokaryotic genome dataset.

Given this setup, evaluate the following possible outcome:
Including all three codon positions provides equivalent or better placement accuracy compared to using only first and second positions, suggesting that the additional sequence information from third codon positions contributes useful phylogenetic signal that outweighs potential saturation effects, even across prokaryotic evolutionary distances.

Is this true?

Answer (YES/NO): NO